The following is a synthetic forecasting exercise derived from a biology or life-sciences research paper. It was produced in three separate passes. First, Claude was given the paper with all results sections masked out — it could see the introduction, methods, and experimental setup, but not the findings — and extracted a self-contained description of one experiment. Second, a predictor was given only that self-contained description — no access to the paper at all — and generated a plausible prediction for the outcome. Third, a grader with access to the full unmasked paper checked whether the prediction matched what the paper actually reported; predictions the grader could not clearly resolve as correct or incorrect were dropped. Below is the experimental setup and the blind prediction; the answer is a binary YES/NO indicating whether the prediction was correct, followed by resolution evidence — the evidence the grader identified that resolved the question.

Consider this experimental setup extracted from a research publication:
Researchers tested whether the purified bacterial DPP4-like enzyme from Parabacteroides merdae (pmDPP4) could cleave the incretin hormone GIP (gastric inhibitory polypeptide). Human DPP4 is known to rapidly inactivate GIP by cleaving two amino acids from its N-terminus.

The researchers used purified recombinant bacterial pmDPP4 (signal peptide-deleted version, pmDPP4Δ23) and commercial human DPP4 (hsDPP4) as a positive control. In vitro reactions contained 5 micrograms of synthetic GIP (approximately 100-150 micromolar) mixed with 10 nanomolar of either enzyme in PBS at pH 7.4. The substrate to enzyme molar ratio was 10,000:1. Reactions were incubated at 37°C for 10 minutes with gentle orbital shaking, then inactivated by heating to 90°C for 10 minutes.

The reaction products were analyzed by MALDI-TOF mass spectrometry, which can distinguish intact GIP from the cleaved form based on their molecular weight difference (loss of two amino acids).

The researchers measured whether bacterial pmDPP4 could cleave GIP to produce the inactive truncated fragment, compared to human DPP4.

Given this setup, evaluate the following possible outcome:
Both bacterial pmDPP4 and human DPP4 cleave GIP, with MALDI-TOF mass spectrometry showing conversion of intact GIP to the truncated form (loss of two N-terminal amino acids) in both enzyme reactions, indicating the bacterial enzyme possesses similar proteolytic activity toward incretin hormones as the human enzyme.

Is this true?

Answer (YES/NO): YES